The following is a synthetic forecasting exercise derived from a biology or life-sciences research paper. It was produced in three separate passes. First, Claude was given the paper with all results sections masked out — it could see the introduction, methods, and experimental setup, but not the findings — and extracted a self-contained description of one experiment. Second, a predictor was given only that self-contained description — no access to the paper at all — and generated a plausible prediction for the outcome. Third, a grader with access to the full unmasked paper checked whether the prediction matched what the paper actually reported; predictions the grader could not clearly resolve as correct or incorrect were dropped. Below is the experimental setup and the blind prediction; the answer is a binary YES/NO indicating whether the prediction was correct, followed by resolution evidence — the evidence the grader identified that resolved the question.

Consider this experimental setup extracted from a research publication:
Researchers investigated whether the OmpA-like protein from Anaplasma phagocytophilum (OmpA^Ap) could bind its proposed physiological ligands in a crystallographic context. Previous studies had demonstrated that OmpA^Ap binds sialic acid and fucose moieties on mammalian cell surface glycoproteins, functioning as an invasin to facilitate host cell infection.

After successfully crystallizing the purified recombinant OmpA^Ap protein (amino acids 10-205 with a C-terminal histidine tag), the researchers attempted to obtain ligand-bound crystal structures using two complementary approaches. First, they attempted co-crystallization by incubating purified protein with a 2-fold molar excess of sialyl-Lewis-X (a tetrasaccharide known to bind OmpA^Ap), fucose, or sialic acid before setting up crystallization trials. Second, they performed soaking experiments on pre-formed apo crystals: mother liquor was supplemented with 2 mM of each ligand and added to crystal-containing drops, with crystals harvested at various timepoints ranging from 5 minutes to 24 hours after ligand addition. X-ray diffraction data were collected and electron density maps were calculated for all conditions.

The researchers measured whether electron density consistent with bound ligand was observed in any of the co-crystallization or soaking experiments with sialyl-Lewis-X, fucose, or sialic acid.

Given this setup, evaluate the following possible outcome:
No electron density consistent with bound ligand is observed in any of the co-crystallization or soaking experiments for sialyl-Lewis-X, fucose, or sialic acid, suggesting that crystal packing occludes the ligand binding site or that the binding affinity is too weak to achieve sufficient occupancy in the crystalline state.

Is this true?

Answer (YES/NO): YES